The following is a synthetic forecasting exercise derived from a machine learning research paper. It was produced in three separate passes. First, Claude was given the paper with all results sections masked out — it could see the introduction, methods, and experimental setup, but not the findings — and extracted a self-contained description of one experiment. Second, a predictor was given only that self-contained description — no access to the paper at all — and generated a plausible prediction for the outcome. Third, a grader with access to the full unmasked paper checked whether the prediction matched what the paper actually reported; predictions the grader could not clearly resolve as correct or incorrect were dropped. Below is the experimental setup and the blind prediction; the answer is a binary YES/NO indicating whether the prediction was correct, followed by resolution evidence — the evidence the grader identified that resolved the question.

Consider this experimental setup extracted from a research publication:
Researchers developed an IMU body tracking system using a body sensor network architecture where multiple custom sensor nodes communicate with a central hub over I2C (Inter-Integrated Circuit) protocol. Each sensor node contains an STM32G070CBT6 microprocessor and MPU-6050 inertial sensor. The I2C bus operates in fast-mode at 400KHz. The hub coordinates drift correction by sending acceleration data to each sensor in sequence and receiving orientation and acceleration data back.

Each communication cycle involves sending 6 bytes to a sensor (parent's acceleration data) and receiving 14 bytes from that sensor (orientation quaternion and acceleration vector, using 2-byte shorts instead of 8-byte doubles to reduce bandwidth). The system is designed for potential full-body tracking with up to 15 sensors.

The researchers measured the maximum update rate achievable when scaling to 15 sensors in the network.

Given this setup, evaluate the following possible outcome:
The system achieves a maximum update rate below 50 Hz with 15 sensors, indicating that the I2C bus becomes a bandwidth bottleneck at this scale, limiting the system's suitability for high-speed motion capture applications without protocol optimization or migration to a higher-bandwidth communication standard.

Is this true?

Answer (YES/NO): YES